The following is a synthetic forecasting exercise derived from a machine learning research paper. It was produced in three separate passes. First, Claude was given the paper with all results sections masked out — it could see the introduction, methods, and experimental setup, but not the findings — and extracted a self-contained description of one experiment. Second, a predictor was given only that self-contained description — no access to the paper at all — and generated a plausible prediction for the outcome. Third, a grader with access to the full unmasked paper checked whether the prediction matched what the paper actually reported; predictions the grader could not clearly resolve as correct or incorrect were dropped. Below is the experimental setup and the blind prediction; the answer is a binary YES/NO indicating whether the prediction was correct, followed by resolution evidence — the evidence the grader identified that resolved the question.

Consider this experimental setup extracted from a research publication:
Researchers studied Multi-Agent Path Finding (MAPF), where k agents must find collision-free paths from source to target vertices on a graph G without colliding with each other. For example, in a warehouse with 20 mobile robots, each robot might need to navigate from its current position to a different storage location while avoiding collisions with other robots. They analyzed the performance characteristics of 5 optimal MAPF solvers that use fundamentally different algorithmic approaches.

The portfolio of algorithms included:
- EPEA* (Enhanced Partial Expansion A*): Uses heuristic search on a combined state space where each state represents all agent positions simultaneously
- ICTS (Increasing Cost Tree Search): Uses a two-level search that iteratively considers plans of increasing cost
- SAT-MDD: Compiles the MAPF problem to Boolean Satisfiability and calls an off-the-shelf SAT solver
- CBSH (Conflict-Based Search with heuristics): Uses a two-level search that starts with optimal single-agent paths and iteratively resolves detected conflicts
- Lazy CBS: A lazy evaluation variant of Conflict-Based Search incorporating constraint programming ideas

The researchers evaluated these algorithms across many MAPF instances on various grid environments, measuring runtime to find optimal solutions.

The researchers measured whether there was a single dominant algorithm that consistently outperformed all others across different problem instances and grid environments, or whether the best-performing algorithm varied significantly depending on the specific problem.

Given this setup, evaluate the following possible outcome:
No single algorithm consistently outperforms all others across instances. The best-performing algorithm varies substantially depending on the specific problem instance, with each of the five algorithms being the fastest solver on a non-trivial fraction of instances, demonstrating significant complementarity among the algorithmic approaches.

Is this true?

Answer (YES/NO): YES